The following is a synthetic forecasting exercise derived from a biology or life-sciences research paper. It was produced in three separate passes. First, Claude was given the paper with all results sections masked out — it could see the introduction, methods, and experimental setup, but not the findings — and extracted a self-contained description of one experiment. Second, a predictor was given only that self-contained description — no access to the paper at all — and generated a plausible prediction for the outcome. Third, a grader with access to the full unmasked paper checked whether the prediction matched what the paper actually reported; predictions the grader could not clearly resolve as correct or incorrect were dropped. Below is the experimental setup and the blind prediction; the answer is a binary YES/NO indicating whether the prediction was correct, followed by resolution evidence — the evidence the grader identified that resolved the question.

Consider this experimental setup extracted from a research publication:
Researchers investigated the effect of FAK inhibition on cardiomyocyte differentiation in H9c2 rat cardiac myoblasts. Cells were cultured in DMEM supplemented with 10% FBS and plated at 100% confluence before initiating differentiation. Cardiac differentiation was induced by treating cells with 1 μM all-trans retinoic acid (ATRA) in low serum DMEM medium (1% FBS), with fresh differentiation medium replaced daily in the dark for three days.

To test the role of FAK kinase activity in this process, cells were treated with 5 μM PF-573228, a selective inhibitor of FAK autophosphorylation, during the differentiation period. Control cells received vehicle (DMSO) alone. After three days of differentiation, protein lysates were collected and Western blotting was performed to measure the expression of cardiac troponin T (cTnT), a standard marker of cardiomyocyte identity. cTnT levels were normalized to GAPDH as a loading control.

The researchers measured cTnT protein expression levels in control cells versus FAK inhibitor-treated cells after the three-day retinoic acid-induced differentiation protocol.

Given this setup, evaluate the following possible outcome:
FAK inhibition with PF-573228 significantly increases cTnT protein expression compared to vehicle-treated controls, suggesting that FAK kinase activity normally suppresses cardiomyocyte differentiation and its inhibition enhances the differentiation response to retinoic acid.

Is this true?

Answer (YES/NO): NO